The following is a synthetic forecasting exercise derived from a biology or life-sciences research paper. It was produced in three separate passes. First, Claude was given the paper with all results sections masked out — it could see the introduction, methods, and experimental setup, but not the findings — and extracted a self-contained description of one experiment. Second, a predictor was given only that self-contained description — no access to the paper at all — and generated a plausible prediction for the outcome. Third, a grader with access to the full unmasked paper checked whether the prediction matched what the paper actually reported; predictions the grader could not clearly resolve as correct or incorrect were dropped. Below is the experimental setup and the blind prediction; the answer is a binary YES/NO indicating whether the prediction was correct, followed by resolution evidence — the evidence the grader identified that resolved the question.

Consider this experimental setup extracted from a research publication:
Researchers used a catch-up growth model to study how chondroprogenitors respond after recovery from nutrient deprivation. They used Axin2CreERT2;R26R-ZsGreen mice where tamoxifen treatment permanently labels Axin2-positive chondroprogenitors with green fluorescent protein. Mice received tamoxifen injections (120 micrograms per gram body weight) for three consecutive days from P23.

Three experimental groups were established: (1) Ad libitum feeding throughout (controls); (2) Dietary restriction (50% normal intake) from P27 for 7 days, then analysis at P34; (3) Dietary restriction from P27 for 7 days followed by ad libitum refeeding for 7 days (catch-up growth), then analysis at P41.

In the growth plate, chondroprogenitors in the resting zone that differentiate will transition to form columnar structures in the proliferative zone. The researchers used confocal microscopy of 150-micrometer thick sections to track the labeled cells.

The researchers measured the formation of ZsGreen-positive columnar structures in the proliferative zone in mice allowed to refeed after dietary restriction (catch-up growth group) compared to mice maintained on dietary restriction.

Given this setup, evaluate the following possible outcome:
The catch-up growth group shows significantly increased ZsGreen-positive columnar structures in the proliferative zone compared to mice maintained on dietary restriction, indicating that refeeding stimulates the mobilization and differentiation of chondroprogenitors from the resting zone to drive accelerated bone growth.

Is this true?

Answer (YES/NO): YES